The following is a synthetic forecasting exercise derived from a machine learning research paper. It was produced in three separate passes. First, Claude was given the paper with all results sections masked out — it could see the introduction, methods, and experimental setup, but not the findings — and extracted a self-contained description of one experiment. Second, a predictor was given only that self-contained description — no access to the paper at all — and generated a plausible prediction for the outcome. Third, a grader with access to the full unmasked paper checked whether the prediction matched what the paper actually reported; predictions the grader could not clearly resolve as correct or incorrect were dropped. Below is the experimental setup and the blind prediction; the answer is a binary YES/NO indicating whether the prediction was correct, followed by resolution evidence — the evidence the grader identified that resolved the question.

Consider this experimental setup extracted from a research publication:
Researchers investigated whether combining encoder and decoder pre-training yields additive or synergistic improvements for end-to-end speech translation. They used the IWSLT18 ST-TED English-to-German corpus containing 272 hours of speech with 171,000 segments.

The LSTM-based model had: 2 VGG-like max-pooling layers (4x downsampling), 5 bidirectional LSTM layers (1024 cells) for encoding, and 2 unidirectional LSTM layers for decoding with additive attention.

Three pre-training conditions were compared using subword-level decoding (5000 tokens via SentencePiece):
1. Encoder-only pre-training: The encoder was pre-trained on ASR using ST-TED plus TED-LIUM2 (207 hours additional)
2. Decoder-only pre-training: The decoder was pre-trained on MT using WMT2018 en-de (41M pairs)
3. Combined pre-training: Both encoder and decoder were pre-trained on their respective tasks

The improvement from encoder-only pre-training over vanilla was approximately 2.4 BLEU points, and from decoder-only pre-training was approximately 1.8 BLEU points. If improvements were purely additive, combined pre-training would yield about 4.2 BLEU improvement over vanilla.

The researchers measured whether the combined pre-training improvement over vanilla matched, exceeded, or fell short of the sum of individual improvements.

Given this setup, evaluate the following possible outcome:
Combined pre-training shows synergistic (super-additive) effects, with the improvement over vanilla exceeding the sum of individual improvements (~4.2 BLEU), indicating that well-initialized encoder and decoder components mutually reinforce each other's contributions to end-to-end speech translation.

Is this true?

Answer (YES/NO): NO